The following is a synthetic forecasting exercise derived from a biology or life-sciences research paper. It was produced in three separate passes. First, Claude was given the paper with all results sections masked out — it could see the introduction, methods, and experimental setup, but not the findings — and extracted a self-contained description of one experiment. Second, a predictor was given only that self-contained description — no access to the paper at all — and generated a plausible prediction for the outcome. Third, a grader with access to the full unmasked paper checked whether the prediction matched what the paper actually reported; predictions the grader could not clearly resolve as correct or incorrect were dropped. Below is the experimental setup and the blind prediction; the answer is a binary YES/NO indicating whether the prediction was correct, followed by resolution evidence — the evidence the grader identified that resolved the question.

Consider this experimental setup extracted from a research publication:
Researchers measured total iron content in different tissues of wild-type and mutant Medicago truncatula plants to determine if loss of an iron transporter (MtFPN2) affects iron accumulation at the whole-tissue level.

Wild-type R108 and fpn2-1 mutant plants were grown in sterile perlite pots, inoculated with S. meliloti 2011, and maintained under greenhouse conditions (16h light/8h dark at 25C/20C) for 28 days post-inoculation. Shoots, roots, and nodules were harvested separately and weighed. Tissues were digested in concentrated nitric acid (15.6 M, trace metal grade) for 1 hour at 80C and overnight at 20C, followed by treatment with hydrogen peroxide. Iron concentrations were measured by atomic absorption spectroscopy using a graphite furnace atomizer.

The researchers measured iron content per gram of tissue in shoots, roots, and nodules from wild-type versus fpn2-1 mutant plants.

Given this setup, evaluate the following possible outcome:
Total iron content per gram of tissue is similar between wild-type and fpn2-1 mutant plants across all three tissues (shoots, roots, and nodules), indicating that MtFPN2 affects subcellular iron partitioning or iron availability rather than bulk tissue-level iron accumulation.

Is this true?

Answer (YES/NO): NO